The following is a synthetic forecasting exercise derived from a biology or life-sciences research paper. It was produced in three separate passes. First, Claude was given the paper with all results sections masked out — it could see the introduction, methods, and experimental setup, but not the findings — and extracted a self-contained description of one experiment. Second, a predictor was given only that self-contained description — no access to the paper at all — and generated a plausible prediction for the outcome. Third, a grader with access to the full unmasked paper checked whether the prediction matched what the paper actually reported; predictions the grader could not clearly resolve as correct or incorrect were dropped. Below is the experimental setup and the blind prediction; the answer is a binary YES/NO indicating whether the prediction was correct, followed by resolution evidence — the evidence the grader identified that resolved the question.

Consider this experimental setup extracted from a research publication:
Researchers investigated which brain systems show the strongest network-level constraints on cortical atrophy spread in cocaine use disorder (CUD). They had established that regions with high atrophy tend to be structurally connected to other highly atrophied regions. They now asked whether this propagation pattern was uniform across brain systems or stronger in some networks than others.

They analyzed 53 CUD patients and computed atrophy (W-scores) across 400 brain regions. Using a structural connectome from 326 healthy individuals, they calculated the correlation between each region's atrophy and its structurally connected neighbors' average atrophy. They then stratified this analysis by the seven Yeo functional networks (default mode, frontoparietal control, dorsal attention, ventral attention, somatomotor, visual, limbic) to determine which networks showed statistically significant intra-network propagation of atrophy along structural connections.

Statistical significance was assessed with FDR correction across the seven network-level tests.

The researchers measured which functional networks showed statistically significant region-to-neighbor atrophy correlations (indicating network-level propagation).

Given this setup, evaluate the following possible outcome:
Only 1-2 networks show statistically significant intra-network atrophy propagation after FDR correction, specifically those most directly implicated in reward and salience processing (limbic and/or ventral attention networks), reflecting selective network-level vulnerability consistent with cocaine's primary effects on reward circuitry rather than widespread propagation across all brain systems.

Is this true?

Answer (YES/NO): NO